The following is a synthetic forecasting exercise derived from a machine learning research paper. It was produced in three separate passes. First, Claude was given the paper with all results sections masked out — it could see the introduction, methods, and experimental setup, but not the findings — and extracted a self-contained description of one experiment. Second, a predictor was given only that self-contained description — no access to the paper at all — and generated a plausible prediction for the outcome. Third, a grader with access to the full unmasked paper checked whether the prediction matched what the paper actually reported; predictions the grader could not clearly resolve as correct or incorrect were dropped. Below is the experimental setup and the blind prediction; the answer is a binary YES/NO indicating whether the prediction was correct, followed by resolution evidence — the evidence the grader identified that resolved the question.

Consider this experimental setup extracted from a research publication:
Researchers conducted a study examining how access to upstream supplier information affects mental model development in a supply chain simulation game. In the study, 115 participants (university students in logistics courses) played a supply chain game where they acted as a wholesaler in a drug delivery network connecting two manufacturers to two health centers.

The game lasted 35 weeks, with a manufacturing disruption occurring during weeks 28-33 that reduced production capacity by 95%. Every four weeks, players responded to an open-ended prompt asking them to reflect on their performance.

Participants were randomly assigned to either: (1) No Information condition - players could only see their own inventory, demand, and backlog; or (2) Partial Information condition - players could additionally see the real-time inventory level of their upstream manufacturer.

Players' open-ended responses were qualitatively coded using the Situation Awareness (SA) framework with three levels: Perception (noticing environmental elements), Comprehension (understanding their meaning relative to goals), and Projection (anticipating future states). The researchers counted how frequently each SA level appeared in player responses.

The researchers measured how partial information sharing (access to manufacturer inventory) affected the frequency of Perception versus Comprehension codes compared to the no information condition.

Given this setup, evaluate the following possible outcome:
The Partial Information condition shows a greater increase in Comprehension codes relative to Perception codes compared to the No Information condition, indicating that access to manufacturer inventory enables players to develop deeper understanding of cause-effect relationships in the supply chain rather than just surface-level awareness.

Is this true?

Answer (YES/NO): NO